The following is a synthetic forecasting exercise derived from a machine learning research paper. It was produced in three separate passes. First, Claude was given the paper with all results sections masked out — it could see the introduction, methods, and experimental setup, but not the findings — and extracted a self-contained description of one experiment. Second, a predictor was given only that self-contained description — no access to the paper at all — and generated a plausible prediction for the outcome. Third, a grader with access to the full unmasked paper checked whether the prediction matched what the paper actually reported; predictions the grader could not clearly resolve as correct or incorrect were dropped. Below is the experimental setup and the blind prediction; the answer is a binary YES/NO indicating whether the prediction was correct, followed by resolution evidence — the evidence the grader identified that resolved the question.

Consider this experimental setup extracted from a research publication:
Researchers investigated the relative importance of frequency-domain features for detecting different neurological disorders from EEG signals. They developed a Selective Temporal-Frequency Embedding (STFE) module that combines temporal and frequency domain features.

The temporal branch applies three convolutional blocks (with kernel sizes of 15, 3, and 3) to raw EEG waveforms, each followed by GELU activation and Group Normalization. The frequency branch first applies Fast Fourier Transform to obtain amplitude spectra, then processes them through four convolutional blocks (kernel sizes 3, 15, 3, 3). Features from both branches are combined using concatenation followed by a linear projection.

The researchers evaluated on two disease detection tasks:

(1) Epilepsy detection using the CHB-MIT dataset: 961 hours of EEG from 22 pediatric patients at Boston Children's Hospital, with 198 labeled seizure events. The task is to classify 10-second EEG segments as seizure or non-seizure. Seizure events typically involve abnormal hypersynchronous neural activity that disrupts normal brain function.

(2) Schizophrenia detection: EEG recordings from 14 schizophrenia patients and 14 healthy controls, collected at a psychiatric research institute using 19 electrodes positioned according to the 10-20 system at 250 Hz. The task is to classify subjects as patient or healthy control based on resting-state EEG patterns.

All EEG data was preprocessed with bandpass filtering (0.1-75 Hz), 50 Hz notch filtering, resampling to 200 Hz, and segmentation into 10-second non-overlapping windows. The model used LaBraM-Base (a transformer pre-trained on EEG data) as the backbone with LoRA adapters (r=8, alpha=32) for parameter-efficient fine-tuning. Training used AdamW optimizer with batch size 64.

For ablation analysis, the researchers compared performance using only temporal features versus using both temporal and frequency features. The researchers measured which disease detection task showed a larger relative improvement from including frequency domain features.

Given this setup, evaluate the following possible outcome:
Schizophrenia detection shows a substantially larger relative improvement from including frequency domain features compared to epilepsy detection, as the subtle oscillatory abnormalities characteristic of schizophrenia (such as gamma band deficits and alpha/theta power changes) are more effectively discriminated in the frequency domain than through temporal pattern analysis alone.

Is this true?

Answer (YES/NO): YES